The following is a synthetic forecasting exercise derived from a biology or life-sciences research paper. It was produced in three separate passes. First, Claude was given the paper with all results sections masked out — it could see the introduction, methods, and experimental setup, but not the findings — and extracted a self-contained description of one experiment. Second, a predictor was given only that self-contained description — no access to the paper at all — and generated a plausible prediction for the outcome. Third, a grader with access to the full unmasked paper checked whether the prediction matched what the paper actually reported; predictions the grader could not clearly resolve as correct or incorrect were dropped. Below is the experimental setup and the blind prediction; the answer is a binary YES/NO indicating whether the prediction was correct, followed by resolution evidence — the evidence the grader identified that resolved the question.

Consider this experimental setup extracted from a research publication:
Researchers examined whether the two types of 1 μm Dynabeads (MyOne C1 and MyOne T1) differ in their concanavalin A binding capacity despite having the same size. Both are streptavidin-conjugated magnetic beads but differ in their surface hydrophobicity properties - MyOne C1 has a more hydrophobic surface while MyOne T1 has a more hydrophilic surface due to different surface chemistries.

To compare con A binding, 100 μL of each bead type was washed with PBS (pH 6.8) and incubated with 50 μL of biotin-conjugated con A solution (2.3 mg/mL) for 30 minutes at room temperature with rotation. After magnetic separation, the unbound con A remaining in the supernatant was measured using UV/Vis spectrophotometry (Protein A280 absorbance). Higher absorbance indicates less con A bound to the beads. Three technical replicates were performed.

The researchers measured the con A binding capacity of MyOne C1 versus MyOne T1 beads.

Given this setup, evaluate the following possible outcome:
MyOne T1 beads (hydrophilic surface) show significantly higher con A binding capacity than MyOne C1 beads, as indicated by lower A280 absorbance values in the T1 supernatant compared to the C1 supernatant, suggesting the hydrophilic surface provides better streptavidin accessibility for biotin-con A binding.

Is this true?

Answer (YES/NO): NO